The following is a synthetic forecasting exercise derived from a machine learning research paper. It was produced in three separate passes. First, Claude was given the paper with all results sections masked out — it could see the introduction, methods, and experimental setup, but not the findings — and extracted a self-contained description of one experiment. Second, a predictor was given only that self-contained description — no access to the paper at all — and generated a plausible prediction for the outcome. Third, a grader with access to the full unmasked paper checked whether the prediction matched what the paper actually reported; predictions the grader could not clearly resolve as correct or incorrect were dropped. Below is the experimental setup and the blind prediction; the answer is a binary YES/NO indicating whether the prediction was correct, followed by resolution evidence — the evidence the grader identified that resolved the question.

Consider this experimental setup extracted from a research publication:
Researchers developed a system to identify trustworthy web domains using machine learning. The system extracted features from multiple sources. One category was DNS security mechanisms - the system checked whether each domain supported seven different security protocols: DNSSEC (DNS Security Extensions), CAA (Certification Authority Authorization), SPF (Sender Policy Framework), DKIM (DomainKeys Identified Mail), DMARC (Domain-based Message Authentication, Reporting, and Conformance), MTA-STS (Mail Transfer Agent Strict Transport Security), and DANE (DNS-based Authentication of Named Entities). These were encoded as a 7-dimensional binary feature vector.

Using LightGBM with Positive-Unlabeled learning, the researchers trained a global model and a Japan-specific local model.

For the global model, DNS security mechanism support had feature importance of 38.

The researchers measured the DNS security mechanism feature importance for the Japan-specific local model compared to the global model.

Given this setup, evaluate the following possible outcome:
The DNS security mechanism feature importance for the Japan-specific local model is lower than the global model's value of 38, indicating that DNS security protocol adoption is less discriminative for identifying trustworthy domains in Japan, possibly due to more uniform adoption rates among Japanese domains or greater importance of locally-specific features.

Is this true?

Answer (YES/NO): NO